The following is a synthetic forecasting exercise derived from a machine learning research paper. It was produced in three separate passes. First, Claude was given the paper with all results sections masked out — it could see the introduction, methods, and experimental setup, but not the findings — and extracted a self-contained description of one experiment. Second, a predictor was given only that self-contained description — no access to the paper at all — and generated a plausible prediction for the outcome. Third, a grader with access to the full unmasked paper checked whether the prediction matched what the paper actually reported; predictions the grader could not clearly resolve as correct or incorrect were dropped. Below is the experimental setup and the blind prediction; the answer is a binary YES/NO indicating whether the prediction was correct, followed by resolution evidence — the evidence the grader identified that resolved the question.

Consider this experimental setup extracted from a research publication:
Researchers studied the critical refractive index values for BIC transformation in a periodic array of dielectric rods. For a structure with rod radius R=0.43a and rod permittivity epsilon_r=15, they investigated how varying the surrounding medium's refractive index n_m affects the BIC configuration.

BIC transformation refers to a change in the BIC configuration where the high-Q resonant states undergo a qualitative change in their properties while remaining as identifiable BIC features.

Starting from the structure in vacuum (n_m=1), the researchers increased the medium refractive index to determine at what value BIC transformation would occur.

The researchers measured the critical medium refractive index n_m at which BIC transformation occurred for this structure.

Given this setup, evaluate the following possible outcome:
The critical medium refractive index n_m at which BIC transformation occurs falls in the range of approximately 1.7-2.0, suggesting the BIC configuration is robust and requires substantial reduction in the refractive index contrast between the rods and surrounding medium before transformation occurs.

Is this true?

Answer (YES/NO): NO